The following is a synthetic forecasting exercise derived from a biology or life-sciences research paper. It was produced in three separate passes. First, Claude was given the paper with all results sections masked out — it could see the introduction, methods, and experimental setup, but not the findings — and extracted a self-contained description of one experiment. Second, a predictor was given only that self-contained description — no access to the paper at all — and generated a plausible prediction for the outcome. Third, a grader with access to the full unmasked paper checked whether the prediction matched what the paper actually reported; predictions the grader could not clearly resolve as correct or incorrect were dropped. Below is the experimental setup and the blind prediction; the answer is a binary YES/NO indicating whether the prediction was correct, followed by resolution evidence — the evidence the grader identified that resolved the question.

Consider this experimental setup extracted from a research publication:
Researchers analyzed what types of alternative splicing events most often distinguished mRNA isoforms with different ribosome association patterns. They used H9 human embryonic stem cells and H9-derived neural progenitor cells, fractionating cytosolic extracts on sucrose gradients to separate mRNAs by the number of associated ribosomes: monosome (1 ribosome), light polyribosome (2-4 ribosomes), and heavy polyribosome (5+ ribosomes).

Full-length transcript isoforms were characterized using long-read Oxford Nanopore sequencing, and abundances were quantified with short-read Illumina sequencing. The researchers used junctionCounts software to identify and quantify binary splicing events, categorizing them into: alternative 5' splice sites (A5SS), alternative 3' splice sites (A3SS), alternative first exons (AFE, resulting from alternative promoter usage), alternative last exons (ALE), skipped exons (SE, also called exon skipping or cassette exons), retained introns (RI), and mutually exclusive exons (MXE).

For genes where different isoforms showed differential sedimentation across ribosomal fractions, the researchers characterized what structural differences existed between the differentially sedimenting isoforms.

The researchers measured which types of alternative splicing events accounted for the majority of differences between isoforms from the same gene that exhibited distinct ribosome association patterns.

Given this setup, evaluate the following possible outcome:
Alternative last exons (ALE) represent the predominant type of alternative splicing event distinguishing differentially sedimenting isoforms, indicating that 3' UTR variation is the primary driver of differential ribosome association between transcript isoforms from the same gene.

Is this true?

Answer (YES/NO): NO